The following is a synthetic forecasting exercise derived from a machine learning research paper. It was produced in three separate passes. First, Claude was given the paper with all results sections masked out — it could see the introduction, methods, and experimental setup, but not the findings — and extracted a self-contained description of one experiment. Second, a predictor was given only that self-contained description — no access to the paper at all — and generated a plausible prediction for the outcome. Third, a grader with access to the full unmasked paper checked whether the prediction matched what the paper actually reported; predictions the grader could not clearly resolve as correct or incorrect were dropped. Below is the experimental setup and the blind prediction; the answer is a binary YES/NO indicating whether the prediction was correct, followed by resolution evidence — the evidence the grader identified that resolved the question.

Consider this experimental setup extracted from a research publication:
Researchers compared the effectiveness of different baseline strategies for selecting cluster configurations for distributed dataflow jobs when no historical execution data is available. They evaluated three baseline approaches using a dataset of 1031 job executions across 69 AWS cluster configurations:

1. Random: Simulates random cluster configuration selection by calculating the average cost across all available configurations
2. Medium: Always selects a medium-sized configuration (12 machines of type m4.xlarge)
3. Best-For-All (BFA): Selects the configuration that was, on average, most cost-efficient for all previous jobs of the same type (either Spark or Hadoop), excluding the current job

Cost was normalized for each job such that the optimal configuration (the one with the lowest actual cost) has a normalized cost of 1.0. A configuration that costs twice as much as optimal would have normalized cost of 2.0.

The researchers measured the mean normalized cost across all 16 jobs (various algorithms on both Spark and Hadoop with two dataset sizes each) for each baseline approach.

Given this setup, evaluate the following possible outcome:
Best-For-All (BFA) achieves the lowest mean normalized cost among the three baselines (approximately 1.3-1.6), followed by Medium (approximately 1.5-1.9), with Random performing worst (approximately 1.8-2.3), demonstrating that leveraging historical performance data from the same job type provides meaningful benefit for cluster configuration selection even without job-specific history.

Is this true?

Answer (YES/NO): NO